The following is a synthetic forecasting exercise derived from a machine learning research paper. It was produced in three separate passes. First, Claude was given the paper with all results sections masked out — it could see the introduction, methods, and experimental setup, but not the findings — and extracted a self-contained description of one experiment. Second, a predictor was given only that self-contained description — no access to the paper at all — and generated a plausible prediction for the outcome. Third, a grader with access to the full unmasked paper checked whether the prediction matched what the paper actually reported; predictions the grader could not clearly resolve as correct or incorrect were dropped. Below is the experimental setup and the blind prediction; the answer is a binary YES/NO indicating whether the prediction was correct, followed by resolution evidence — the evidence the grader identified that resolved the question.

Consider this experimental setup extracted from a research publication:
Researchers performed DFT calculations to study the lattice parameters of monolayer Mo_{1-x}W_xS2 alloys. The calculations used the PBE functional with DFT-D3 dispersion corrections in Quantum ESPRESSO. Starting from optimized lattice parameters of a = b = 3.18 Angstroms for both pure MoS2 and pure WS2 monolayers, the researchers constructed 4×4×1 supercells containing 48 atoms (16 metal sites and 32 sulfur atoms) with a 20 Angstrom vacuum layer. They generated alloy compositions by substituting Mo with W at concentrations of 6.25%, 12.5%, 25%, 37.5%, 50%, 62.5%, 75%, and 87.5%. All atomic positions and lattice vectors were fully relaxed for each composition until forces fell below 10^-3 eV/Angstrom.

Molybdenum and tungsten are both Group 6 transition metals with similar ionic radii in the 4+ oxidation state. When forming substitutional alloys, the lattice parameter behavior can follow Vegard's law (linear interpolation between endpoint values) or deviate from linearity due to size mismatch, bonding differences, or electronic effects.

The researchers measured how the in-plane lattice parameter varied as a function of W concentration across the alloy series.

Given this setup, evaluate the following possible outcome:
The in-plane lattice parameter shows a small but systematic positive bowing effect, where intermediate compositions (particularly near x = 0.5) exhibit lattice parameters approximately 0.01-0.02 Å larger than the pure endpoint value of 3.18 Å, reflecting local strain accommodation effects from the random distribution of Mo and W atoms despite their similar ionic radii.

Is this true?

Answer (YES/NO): NO